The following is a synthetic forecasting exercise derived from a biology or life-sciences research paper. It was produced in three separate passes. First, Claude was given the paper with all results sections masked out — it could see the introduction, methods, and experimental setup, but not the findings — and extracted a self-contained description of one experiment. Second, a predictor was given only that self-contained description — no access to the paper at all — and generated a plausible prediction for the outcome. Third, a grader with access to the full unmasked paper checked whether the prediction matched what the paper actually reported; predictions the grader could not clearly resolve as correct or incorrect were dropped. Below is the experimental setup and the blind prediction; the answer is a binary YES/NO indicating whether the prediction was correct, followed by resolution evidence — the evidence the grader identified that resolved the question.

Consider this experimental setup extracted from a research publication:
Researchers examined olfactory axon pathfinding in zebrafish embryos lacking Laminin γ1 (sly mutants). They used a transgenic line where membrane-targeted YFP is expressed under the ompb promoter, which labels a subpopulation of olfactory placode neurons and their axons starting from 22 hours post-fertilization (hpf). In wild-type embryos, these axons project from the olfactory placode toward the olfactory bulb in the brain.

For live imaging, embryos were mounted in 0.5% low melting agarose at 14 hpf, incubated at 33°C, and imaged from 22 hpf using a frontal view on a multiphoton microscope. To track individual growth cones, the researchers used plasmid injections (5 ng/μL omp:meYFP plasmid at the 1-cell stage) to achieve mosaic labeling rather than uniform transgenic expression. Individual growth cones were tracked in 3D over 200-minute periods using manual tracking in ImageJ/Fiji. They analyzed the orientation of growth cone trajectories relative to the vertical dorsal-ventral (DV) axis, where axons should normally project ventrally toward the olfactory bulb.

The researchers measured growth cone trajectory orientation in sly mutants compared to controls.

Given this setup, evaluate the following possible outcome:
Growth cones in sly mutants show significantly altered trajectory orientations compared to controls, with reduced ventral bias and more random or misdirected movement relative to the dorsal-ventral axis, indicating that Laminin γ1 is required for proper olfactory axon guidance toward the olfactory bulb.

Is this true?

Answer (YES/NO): NO